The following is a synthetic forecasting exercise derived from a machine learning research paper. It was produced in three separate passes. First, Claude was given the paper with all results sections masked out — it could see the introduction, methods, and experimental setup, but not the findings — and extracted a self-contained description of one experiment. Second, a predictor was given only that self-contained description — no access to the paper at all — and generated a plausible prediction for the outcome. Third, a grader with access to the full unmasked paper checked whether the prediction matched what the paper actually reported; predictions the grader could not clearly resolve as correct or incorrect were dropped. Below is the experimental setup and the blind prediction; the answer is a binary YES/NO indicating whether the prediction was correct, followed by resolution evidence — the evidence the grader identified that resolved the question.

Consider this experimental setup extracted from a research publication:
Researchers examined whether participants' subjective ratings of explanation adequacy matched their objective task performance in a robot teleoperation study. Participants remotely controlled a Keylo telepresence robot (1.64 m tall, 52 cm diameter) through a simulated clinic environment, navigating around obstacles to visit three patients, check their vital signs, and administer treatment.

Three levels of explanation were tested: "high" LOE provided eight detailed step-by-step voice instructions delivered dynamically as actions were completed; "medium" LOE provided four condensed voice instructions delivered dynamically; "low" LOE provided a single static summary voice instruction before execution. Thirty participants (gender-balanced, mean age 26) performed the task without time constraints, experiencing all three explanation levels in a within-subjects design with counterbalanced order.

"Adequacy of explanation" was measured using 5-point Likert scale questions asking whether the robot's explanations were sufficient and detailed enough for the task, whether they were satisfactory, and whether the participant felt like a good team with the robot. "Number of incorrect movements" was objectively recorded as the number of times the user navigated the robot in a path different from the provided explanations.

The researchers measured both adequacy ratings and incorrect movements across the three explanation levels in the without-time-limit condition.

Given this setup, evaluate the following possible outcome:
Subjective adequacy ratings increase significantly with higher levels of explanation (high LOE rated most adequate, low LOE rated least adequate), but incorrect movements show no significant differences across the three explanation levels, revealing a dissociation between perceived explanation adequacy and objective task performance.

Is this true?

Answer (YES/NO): NO